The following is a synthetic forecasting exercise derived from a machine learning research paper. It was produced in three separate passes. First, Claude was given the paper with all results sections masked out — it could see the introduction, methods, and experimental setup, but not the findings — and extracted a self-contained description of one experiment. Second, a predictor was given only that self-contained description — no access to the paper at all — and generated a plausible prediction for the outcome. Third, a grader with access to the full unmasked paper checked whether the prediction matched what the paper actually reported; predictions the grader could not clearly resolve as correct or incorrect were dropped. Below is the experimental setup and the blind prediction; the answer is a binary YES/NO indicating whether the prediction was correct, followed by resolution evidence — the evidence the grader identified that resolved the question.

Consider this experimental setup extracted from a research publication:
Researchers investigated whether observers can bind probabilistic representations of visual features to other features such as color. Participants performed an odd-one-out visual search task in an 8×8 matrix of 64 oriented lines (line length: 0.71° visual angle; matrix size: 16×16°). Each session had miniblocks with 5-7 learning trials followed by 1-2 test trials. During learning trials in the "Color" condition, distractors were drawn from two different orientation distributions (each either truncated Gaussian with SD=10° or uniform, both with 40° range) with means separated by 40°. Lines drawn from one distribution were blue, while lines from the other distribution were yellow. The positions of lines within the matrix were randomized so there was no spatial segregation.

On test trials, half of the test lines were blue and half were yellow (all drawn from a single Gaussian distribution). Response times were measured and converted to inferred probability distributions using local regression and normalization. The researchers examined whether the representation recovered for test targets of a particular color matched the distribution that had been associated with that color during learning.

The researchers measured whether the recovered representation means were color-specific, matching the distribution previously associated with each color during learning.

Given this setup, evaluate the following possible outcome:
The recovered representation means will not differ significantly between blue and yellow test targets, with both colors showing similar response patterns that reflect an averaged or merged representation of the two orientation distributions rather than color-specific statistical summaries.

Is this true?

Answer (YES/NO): NO